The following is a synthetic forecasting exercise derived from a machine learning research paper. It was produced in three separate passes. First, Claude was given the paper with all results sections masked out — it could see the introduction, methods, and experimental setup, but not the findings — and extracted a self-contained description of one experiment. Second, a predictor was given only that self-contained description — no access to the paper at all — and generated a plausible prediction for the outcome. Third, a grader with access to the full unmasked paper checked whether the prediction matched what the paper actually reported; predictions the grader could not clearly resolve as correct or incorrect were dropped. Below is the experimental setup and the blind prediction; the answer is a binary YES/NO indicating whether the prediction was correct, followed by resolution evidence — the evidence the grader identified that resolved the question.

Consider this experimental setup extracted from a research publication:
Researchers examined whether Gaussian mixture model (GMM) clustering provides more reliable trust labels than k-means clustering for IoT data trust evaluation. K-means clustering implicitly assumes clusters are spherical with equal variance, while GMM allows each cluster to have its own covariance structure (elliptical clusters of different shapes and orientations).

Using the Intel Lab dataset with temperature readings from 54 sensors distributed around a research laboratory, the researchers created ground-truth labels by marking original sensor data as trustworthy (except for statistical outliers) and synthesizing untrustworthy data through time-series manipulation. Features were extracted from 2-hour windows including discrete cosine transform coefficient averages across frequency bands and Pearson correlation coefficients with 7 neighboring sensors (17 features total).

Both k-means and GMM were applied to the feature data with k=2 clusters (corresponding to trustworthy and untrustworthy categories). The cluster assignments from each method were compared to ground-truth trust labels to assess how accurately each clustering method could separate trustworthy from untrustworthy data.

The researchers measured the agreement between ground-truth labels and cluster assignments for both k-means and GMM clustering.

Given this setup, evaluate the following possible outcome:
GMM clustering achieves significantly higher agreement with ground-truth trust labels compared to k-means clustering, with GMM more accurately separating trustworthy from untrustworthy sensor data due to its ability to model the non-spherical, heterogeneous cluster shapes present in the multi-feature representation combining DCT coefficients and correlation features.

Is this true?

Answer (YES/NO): NO